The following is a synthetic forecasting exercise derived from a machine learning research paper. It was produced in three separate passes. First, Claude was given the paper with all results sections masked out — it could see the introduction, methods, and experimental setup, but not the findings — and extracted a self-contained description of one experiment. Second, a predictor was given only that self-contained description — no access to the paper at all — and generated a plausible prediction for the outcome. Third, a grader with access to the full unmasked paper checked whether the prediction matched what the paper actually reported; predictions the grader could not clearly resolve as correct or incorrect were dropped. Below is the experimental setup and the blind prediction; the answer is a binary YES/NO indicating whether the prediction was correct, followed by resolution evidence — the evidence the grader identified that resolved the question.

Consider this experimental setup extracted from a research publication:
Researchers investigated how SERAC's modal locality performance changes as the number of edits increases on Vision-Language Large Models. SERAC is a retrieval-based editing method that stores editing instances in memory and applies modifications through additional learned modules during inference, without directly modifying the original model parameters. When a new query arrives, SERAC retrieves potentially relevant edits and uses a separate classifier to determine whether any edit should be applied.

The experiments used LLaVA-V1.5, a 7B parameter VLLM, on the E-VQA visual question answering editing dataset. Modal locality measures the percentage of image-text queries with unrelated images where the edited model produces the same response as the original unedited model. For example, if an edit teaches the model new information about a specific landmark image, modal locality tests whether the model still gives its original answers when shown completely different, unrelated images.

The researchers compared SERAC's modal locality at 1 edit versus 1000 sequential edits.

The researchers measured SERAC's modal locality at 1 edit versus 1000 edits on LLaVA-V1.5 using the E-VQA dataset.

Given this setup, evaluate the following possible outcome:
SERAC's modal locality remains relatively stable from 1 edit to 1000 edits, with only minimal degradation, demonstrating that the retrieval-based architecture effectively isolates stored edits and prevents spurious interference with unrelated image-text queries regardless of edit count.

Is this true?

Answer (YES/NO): NO